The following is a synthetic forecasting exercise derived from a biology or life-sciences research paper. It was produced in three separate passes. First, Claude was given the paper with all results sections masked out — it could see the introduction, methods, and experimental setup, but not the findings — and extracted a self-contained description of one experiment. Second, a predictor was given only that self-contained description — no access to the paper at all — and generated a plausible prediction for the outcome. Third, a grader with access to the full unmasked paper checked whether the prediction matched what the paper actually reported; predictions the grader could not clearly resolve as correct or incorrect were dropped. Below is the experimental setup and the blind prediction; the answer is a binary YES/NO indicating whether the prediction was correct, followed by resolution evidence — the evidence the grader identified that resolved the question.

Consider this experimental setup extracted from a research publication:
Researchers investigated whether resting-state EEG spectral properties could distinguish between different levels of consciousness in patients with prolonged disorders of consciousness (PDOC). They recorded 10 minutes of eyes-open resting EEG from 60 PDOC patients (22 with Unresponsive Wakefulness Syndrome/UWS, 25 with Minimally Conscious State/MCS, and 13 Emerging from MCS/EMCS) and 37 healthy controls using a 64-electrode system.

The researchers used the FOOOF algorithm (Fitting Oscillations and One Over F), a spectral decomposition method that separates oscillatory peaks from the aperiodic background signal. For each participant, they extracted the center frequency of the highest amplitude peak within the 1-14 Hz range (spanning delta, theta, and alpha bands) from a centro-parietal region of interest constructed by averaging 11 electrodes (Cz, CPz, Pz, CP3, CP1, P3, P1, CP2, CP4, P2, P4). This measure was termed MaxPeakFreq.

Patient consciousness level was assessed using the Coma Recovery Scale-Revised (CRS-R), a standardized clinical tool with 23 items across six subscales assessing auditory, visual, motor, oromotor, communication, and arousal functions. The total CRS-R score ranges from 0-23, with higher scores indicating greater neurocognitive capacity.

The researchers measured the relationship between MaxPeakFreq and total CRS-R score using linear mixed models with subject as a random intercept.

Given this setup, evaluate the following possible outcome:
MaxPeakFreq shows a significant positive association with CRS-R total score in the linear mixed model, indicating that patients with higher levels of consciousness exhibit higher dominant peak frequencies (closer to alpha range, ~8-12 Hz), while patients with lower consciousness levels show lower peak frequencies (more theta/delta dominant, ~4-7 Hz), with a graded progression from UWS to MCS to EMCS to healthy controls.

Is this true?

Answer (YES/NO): NO